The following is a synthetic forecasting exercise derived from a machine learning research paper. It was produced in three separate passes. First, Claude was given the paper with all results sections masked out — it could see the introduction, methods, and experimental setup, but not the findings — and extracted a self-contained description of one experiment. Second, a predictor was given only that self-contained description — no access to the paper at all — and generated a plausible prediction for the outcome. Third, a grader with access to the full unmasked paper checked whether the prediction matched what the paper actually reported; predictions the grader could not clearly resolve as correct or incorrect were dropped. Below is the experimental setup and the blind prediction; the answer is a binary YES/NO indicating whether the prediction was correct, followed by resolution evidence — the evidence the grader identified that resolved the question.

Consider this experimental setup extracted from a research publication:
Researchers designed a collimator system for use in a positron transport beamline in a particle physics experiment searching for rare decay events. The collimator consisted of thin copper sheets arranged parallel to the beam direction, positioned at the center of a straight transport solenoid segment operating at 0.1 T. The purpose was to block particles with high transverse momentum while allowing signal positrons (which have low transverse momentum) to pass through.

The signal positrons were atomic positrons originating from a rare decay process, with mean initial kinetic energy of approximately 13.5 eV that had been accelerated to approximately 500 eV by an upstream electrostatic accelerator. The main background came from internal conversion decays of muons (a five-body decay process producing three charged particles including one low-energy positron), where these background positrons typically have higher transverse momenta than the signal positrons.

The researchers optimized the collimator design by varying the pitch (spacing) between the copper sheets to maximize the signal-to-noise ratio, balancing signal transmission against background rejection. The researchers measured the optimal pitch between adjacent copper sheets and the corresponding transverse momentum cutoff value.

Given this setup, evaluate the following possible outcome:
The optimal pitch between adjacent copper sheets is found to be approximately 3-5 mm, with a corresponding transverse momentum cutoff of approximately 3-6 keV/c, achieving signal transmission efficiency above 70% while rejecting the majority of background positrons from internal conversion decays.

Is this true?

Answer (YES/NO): NO